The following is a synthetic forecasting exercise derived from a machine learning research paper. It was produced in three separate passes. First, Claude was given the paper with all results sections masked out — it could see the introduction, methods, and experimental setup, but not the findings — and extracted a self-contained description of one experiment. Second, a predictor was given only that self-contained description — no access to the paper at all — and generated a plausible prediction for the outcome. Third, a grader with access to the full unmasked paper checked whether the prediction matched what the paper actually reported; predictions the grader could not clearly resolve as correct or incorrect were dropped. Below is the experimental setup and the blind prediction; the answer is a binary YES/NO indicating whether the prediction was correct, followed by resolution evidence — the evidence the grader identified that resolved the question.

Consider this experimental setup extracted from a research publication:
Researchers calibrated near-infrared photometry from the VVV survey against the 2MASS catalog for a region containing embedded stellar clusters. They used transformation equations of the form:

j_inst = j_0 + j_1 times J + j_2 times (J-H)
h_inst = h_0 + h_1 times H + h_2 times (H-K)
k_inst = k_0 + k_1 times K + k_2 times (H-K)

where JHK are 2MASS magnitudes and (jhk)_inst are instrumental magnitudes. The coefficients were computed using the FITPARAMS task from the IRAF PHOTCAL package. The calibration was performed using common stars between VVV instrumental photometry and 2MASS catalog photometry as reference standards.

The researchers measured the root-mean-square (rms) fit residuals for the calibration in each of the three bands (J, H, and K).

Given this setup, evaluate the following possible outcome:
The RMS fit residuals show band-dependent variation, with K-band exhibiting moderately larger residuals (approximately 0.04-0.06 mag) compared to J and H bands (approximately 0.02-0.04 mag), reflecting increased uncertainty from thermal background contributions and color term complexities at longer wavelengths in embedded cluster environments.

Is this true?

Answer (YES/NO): NO